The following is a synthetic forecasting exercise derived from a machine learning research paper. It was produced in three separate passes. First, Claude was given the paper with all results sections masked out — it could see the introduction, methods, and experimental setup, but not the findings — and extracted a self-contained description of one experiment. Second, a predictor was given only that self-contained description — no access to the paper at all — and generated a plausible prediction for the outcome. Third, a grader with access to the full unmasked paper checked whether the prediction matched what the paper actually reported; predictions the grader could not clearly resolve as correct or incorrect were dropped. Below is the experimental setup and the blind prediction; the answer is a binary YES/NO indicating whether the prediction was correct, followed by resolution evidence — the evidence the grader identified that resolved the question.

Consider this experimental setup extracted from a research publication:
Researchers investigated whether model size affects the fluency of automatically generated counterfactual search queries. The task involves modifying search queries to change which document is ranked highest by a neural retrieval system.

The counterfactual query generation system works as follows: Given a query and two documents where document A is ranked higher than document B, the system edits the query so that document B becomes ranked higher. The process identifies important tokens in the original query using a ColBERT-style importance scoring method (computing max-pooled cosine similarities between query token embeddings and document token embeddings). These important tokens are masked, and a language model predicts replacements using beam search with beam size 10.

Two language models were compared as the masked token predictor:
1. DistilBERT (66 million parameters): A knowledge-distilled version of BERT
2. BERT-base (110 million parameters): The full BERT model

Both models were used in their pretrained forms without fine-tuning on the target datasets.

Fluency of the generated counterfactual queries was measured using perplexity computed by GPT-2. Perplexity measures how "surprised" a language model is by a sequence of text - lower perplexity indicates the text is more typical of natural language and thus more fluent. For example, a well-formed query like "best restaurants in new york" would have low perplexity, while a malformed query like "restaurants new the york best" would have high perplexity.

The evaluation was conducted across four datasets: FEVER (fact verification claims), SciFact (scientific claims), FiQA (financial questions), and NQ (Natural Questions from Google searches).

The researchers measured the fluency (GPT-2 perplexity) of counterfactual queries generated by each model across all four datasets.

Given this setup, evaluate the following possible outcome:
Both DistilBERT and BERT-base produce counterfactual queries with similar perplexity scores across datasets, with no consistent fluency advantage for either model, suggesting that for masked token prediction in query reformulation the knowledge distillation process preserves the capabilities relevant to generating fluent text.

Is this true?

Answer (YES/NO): NO